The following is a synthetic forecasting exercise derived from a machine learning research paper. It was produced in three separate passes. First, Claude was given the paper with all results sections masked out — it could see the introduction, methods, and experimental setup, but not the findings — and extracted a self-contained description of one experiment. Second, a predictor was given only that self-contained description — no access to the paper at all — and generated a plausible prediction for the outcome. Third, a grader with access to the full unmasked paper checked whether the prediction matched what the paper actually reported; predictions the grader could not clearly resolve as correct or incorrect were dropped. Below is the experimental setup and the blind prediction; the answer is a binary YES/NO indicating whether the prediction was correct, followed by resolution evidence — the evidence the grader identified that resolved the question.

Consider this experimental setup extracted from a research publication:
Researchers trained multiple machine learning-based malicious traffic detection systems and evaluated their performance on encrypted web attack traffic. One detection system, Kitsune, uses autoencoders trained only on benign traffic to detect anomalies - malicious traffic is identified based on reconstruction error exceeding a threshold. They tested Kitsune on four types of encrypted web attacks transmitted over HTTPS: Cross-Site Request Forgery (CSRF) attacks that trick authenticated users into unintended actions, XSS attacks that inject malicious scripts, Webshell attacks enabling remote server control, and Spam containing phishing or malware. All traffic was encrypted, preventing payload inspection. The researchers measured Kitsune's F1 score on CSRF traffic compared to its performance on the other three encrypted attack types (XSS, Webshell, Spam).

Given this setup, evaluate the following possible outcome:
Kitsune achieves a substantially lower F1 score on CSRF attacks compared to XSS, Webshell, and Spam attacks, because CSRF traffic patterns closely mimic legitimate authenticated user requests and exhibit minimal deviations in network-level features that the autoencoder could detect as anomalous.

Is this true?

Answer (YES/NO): YES